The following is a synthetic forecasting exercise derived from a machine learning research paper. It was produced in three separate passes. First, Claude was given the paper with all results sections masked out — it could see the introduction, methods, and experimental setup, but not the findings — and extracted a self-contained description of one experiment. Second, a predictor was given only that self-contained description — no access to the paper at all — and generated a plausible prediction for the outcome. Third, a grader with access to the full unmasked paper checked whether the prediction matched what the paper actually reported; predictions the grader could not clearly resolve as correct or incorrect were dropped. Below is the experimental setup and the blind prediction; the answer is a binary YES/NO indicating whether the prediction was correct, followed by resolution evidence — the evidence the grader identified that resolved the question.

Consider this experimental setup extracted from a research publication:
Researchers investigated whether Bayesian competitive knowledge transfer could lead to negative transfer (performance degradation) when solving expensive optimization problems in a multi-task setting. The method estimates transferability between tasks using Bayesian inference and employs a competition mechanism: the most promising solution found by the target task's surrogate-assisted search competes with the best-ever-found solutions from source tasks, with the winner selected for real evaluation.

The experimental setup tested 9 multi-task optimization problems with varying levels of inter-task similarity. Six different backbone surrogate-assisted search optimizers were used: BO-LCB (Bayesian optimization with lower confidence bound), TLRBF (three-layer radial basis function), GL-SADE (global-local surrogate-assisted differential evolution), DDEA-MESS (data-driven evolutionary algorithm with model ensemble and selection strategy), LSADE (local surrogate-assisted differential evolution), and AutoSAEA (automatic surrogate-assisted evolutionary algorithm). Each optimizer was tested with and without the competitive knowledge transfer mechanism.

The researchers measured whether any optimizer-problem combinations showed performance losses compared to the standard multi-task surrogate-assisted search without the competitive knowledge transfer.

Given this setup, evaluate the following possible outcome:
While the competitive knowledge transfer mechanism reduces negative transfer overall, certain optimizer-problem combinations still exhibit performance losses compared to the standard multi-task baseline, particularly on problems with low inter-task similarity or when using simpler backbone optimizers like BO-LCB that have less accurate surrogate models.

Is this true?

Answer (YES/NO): NO